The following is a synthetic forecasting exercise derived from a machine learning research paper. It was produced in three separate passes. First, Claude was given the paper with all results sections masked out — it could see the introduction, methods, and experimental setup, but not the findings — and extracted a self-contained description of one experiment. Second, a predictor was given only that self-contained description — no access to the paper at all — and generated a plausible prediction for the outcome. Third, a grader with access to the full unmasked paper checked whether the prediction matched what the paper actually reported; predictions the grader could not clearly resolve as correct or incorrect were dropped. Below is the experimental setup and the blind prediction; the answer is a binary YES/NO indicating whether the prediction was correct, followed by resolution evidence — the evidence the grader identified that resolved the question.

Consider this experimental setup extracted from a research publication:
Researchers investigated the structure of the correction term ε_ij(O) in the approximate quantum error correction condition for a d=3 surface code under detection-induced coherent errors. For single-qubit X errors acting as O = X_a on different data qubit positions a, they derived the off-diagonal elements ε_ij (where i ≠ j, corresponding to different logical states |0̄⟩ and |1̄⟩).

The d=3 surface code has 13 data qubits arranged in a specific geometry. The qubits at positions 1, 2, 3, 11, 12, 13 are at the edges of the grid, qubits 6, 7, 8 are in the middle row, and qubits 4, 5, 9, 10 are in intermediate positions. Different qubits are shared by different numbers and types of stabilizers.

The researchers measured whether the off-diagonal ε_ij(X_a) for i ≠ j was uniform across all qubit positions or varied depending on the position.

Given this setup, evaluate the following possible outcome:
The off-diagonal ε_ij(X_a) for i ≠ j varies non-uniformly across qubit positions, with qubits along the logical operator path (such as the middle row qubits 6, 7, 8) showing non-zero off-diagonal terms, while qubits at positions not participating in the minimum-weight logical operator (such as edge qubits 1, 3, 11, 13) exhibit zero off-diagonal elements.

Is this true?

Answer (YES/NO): NO